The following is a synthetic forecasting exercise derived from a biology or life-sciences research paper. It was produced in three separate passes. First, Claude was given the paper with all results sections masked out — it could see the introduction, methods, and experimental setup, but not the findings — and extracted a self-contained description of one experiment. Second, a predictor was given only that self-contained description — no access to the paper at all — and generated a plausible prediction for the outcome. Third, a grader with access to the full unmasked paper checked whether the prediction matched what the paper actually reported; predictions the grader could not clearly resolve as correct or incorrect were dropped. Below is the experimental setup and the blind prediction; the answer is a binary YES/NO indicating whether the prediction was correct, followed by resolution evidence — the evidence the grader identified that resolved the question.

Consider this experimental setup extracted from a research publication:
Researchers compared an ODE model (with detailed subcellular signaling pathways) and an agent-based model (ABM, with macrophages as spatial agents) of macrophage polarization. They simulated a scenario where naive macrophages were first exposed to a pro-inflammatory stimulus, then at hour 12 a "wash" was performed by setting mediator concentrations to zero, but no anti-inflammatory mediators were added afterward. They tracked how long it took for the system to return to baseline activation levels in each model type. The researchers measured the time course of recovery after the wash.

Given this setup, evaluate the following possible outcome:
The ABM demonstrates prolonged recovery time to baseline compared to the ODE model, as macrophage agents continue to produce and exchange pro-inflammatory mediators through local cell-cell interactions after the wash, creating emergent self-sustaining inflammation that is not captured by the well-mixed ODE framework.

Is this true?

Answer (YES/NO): NO